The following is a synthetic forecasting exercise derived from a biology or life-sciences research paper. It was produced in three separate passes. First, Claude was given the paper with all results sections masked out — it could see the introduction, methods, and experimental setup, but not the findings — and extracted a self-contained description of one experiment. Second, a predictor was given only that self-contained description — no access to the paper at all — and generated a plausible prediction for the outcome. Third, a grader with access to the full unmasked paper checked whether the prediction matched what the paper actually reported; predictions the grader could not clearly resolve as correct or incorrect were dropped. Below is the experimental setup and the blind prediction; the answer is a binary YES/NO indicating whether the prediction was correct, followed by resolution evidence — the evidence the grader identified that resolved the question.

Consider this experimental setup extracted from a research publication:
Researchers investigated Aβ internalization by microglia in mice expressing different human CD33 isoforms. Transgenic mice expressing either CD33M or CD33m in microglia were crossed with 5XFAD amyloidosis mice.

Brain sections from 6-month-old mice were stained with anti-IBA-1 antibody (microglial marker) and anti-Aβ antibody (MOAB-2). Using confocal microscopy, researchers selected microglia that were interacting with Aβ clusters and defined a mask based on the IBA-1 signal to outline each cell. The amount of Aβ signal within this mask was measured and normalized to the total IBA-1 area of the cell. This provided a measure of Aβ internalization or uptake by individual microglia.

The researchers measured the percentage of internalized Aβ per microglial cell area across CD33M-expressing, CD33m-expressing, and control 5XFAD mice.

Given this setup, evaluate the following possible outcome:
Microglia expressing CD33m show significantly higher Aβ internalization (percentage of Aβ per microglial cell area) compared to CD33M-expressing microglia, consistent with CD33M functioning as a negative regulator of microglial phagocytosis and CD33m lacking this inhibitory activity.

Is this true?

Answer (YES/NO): YES